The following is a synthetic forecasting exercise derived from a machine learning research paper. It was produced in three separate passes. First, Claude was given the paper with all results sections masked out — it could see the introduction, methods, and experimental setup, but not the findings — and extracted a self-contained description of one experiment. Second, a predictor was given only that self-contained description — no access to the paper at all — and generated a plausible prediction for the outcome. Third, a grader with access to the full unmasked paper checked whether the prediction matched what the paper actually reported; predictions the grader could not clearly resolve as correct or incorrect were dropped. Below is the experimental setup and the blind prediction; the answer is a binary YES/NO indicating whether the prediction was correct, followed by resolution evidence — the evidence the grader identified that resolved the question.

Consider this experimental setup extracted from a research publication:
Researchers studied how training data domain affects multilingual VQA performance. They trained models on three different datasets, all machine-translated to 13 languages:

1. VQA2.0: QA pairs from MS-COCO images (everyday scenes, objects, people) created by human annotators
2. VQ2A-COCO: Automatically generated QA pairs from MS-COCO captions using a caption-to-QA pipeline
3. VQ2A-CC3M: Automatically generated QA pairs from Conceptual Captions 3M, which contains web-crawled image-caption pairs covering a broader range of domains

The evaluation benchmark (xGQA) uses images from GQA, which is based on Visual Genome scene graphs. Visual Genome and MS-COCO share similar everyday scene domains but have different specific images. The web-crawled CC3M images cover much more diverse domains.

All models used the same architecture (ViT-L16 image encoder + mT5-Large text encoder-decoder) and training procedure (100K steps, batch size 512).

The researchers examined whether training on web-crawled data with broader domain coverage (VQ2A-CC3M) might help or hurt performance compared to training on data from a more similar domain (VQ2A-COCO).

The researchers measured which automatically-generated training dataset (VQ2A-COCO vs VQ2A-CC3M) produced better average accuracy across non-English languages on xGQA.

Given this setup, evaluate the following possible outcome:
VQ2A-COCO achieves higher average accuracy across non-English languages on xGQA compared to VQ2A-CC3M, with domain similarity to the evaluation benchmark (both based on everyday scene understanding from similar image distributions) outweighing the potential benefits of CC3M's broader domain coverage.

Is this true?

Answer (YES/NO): YES